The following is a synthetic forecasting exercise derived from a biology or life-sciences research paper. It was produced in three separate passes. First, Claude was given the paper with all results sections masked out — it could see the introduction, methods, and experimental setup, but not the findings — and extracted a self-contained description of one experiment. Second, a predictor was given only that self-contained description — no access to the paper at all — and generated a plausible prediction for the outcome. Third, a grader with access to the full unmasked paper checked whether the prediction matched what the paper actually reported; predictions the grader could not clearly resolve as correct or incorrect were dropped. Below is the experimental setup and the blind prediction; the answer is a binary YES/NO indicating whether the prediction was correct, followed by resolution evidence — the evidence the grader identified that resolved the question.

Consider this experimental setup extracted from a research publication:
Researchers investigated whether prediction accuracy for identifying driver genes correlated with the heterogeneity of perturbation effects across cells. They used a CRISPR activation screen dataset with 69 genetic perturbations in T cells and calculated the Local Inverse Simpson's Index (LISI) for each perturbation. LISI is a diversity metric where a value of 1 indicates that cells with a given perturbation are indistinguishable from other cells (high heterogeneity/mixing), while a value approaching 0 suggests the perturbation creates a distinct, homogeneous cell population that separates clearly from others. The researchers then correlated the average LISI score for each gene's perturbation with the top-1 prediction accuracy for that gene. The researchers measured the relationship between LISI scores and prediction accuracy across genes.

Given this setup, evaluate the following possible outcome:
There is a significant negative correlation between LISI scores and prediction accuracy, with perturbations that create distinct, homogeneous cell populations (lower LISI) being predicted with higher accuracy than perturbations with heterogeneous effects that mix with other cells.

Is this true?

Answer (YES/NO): YES